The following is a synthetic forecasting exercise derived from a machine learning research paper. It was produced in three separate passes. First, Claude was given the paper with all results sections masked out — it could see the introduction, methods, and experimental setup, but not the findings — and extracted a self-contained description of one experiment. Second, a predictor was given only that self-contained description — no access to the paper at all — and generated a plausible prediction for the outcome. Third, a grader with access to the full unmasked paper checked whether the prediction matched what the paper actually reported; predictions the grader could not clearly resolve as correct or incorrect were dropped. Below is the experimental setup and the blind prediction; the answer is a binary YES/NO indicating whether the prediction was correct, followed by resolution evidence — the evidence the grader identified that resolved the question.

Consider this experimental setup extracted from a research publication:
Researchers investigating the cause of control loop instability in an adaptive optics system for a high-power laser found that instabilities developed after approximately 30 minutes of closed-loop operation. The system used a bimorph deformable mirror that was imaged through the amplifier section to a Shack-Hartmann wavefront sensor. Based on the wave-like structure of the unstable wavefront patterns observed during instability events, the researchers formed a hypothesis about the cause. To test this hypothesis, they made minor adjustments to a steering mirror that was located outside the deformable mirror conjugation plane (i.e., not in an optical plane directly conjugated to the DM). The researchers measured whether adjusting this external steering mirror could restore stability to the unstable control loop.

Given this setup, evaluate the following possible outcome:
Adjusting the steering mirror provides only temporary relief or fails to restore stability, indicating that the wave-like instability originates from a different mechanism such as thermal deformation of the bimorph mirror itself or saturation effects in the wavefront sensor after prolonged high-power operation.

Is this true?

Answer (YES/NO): NO